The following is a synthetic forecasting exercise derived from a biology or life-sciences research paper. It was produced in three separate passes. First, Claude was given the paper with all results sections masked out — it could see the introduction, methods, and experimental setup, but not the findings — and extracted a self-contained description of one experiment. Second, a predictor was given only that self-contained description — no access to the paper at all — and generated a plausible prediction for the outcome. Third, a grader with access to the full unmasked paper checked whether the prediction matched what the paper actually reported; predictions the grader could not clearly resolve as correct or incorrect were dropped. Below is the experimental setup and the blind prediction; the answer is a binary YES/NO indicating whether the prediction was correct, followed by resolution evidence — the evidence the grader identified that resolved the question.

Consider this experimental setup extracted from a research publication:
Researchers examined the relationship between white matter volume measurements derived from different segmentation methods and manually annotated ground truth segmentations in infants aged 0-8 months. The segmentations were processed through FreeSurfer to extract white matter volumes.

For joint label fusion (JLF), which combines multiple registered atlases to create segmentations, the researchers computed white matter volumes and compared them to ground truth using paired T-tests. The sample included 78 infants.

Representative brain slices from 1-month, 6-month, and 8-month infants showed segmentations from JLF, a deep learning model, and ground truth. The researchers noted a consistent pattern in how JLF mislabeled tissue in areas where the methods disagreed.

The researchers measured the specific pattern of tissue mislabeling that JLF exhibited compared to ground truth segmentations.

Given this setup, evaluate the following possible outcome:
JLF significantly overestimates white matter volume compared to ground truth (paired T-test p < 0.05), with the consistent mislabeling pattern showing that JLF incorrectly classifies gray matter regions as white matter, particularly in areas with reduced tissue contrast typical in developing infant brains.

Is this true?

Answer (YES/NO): NO